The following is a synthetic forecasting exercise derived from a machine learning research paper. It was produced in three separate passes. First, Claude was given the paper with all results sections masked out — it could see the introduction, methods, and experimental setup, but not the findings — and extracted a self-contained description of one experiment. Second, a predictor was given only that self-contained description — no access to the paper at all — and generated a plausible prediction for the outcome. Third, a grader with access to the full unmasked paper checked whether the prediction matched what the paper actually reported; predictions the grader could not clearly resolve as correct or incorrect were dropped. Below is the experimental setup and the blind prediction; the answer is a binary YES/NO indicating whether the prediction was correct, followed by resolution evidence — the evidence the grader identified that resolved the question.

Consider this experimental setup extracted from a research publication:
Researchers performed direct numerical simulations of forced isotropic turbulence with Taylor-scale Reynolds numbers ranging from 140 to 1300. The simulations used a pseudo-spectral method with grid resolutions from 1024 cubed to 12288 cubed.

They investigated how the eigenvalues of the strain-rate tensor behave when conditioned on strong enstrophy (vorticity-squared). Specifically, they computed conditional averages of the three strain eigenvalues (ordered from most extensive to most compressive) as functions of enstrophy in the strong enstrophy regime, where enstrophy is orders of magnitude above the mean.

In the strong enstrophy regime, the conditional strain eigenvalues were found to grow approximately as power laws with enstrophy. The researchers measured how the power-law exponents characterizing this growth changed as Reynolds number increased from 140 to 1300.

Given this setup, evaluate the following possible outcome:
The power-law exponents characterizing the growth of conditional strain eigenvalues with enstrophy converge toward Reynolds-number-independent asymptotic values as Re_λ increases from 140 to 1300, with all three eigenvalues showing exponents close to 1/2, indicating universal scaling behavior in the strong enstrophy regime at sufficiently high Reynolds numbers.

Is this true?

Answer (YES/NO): NO